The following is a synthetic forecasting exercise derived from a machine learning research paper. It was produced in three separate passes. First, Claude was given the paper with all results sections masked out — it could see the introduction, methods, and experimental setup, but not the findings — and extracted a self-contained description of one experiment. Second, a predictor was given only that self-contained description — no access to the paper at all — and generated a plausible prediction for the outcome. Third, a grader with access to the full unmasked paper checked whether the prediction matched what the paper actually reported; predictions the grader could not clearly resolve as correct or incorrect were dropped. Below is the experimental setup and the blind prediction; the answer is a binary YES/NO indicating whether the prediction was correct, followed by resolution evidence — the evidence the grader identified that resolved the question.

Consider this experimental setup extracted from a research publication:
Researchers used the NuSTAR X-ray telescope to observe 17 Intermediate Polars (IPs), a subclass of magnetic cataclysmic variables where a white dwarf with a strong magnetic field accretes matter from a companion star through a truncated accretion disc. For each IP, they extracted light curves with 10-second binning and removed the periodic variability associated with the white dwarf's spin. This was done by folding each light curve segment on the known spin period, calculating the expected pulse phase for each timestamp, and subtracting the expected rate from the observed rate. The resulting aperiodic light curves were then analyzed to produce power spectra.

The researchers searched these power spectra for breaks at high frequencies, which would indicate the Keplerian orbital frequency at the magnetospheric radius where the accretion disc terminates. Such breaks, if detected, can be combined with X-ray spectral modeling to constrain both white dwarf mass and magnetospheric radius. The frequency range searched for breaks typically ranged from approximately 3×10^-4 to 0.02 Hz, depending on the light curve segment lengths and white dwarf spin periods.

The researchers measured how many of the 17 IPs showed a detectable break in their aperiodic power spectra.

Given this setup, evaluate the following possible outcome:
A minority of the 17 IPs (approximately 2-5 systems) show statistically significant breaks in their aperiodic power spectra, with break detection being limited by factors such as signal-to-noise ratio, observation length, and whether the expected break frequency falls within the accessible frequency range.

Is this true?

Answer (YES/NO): NO